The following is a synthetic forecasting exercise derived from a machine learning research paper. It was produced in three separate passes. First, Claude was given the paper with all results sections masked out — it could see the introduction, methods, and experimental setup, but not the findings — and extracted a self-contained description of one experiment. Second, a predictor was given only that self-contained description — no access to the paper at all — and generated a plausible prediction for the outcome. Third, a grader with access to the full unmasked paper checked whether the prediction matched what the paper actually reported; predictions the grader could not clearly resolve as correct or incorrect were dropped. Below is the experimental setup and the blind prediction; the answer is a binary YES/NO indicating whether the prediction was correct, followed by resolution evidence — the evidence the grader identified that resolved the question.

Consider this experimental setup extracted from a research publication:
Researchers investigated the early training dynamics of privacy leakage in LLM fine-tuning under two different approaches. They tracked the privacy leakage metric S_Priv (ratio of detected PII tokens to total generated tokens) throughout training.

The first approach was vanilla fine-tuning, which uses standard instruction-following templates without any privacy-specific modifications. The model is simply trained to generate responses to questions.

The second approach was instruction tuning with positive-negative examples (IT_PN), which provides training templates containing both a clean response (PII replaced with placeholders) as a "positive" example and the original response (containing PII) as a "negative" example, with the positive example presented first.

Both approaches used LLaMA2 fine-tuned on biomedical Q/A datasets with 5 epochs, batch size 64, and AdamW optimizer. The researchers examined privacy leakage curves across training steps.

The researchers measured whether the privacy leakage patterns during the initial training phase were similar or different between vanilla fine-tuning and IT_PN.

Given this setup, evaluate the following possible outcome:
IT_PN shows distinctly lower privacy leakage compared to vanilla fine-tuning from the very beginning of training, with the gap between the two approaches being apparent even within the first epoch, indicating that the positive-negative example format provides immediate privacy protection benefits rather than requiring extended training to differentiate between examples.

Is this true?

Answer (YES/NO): NO